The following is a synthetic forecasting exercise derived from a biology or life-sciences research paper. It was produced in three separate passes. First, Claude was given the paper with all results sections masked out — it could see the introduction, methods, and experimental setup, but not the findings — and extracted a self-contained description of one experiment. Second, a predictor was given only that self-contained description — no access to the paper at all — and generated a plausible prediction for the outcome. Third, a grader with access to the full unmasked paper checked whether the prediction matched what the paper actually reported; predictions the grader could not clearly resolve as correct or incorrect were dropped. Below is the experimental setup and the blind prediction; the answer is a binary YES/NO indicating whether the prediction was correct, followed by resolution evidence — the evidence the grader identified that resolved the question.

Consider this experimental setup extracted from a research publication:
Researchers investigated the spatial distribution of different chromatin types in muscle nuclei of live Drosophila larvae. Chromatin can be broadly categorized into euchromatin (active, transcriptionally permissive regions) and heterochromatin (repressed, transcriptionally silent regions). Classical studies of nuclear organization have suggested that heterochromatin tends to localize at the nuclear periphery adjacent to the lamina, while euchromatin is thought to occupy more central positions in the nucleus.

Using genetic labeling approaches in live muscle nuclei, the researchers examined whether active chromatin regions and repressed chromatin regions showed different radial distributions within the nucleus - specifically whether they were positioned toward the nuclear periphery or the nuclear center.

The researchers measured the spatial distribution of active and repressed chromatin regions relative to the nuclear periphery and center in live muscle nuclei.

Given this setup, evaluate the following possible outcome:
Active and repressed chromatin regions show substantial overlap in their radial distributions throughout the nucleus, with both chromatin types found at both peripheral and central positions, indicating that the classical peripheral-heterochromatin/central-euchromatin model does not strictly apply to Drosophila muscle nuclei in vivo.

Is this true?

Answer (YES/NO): NO